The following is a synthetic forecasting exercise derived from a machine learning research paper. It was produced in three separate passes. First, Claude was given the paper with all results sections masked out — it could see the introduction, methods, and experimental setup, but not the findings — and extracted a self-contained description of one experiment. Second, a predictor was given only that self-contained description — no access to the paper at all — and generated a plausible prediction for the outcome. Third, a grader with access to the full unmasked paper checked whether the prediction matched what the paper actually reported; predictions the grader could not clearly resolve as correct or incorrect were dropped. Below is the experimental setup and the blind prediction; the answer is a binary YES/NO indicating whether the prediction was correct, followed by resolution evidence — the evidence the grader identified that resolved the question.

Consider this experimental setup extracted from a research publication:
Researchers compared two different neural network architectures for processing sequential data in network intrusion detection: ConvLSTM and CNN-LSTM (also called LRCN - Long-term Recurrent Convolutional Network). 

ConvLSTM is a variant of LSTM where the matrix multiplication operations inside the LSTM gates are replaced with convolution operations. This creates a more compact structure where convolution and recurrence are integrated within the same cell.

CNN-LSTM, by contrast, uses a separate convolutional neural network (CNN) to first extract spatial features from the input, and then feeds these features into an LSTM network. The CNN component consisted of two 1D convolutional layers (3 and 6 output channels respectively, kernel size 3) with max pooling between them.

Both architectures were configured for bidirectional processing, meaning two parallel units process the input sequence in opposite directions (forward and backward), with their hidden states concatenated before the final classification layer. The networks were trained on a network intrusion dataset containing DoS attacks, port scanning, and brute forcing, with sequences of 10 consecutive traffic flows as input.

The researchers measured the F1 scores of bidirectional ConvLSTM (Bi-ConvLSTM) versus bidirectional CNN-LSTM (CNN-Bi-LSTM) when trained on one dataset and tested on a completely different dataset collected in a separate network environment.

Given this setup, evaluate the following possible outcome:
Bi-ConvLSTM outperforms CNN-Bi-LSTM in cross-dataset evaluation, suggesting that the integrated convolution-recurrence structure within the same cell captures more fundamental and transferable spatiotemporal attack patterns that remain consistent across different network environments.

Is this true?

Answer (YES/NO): YES